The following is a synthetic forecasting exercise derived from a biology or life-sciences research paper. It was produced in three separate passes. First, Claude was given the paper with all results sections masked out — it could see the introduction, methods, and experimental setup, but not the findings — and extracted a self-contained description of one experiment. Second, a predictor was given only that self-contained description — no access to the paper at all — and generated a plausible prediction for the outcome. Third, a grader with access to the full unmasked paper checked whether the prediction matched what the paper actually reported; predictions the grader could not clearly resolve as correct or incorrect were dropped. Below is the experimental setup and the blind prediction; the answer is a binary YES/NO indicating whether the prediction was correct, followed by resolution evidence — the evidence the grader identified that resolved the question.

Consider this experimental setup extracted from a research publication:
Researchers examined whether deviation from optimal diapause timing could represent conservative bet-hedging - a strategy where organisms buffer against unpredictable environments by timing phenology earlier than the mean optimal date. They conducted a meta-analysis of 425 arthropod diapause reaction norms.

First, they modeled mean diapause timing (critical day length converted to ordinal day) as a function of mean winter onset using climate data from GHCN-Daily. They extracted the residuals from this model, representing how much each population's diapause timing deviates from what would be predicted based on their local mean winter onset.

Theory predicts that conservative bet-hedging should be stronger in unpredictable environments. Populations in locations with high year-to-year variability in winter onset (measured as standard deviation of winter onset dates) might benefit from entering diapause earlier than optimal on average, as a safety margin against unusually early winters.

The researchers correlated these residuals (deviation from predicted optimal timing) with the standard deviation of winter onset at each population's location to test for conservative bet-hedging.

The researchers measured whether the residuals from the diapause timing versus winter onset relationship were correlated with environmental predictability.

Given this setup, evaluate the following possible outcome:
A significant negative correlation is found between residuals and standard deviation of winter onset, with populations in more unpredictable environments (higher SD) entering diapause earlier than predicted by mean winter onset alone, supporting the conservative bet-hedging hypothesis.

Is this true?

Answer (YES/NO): NO